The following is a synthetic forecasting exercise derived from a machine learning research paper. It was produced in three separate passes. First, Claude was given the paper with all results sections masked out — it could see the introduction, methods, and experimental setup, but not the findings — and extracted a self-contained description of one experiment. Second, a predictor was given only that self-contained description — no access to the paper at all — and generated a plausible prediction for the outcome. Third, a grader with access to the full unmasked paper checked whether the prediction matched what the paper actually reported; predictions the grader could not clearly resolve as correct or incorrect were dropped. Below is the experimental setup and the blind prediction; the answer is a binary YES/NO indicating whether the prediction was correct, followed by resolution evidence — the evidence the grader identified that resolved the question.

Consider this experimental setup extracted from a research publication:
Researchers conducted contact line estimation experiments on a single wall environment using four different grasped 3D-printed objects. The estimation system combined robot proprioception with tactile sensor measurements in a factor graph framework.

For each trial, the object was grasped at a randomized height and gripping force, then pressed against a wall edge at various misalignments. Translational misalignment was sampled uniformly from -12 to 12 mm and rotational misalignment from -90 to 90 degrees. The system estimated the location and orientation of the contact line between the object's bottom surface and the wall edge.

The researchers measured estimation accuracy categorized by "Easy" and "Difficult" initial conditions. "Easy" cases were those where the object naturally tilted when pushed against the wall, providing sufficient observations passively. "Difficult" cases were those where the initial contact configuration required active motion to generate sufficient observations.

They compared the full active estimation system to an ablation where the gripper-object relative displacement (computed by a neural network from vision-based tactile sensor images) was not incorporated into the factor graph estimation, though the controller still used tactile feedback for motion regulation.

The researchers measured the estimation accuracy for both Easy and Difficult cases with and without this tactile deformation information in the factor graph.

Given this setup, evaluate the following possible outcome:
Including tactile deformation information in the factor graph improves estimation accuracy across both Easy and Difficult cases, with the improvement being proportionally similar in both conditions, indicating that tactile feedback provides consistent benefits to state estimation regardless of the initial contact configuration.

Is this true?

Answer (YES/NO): NO